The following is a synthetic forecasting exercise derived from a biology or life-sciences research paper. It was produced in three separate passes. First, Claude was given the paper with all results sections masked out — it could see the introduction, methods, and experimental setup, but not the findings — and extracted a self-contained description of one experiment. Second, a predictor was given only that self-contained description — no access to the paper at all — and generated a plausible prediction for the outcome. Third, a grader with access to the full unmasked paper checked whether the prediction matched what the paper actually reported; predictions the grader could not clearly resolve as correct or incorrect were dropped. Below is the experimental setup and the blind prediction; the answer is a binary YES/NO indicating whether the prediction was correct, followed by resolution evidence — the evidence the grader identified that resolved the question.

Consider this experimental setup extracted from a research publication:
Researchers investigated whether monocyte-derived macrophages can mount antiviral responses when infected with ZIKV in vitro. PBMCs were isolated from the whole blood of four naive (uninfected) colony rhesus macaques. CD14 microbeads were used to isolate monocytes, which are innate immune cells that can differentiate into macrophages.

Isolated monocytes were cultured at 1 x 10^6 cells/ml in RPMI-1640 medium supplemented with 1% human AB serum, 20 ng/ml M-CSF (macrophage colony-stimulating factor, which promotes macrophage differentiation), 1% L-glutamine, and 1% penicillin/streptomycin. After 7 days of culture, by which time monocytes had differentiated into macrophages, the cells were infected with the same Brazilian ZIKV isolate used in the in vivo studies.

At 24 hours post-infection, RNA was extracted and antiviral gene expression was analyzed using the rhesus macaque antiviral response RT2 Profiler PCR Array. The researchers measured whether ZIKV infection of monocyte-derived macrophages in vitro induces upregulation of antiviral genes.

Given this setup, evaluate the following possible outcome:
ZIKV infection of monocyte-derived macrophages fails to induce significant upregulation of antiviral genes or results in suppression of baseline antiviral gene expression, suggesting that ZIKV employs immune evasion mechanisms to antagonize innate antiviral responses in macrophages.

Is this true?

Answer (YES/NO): NO